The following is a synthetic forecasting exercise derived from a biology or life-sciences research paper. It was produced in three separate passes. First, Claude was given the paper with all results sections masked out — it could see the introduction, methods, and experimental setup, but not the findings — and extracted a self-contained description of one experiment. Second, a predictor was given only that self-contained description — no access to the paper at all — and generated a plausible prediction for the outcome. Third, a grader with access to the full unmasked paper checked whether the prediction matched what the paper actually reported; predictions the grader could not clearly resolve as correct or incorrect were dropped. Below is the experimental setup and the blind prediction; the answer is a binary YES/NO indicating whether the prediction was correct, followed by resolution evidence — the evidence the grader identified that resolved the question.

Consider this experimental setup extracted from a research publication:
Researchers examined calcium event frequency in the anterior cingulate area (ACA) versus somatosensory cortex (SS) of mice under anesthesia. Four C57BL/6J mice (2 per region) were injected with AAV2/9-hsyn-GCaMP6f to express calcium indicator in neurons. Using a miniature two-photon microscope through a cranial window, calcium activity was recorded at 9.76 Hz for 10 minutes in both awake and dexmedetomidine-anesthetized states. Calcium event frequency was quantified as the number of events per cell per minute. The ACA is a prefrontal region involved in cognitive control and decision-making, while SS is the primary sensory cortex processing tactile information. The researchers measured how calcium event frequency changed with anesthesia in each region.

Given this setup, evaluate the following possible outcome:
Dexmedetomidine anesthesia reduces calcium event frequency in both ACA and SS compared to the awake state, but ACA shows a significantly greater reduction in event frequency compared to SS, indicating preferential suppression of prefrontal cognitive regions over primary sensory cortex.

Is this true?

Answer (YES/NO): NO